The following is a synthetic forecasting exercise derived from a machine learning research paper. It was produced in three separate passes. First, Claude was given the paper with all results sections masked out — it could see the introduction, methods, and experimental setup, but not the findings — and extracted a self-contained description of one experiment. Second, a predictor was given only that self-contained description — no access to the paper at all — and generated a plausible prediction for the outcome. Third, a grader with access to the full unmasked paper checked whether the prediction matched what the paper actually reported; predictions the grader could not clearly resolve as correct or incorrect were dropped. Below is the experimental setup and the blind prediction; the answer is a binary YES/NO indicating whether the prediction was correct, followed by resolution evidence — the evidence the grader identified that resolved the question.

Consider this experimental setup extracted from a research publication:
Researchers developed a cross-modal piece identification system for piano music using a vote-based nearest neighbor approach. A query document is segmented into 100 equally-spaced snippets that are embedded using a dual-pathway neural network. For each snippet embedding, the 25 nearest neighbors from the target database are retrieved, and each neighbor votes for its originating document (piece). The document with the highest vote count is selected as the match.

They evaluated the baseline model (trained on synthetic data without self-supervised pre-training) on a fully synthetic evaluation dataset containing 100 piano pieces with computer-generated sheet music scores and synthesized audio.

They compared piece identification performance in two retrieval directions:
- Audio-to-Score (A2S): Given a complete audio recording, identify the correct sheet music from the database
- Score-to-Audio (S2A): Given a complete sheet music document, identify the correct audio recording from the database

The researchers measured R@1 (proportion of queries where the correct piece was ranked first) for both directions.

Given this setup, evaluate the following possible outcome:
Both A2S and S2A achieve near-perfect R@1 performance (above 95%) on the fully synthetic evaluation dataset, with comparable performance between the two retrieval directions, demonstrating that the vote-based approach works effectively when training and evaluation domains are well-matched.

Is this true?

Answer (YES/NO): NO